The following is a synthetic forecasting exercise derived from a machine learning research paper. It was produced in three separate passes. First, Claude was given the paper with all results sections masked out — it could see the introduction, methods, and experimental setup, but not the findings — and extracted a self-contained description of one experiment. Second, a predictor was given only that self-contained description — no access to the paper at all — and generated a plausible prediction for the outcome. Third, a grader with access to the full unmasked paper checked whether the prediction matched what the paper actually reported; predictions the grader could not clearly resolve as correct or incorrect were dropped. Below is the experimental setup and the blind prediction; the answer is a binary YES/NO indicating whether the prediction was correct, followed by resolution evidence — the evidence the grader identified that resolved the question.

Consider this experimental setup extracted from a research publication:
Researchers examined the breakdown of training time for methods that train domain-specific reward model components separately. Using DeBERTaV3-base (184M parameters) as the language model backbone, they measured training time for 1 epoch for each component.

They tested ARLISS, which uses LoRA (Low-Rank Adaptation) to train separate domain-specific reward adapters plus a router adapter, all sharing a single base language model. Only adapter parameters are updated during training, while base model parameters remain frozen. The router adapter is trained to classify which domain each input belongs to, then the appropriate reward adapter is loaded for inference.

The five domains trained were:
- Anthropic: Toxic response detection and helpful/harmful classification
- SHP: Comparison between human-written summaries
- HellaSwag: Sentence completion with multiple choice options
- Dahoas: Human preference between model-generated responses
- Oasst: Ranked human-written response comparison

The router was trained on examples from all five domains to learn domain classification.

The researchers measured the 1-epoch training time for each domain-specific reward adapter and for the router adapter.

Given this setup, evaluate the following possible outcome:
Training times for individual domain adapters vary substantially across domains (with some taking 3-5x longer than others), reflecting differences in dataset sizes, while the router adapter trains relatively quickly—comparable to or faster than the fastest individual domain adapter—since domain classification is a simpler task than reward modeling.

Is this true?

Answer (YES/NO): NO